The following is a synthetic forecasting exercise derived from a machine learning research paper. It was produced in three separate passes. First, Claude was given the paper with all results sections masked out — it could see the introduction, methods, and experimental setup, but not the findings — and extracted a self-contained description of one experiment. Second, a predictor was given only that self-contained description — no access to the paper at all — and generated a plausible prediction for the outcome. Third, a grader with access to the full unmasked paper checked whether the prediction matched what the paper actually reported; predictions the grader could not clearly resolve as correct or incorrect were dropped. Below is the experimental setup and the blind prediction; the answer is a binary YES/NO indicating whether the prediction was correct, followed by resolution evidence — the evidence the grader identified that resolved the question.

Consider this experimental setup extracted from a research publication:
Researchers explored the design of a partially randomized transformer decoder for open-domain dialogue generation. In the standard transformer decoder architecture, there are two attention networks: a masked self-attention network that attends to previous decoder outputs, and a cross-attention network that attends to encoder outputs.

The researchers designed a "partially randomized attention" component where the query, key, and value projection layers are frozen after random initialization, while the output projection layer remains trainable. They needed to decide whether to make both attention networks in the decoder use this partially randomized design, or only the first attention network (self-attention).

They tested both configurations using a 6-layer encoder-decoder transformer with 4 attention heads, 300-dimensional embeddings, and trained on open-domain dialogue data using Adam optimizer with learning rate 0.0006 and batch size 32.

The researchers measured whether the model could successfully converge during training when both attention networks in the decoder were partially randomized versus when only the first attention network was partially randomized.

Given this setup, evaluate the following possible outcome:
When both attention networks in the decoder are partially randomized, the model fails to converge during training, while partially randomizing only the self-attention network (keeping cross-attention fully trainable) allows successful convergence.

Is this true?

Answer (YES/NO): YES